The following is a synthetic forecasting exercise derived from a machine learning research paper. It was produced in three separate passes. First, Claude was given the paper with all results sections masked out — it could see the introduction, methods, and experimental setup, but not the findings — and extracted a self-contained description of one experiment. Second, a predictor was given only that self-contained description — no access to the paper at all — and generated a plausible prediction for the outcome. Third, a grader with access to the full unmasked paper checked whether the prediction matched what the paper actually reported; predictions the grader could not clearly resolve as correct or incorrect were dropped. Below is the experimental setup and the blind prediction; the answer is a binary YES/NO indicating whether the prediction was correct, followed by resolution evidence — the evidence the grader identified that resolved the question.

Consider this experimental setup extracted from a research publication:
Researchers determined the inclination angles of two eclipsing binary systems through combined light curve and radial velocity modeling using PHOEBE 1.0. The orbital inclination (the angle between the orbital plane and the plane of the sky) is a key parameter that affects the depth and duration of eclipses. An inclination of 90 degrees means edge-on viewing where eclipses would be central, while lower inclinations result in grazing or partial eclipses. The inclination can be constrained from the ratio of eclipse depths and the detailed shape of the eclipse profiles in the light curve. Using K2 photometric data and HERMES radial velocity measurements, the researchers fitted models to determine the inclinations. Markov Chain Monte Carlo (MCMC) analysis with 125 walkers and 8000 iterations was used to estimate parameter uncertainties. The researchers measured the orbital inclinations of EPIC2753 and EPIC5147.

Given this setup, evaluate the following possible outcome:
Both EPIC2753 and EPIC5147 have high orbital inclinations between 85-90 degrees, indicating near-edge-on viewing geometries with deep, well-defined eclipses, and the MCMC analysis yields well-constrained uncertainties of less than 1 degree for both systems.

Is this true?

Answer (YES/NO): NO